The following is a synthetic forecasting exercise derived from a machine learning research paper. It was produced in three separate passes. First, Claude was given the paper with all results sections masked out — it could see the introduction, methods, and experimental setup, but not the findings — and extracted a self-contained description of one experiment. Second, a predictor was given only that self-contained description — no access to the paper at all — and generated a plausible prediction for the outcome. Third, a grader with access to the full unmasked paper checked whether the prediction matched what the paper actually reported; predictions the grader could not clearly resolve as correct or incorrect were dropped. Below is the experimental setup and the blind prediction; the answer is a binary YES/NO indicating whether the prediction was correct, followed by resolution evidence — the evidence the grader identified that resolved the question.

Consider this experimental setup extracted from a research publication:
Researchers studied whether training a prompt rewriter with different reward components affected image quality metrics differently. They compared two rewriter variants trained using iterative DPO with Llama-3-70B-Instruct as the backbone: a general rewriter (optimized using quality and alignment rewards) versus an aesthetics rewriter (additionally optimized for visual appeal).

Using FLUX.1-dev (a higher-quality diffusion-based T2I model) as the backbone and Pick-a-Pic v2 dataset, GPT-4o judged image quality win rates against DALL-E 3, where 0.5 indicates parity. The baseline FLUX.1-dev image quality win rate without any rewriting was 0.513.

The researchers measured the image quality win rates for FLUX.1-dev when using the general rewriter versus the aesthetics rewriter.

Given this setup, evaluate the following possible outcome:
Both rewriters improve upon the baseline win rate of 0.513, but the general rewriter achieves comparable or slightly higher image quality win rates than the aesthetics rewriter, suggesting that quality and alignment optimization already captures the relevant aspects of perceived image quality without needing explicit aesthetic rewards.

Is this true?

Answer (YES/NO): NO